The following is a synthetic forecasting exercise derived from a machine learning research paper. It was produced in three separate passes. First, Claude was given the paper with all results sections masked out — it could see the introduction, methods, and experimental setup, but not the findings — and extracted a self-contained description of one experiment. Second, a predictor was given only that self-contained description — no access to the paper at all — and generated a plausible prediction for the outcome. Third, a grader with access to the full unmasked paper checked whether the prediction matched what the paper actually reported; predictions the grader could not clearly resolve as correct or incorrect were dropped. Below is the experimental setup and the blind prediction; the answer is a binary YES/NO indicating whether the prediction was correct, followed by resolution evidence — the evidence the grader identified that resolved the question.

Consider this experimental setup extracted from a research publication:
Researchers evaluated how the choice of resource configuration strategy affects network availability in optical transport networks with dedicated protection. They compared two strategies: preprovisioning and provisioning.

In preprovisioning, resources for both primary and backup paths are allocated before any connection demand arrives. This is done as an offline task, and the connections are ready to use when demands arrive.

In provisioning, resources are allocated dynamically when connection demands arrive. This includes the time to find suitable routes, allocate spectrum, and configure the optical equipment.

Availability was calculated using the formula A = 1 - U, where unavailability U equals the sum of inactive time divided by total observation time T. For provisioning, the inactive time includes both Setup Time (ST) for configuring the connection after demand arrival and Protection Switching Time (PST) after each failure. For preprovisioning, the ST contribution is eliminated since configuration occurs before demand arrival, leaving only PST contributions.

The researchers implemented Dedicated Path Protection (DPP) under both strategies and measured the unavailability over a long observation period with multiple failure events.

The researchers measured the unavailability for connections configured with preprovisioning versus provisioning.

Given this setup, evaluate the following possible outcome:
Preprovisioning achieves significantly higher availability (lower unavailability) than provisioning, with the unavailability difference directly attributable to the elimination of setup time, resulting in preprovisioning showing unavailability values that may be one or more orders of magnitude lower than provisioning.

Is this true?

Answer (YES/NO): NO